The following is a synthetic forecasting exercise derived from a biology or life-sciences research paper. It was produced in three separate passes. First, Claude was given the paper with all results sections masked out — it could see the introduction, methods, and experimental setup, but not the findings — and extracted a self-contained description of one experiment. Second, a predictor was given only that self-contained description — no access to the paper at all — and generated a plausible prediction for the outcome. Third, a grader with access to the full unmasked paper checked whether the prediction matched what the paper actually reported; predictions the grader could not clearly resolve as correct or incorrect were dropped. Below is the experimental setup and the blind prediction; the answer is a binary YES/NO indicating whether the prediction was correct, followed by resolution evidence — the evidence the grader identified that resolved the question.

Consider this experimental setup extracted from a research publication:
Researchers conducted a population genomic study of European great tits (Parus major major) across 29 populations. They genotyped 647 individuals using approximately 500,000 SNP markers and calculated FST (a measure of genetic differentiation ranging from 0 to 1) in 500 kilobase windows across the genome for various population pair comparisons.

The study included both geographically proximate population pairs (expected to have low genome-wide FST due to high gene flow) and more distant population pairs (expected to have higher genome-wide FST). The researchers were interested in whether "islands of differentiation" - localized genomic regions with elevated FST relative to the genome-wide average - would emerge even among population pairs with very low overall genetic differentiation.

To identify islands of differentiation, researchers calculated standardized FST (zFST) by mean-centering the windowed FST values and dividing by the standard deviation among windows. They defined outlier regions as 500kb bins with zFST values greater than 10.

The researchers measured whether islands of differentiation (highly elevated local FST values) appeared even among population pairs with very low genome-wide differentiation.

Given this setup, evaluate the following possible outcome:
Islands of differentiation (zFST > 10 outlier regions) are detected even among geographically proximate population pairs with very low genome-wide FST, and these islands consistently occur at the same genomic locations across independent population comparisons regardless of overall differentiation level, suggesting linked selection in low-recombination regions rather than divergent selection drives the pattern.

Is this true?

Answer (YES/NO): NO